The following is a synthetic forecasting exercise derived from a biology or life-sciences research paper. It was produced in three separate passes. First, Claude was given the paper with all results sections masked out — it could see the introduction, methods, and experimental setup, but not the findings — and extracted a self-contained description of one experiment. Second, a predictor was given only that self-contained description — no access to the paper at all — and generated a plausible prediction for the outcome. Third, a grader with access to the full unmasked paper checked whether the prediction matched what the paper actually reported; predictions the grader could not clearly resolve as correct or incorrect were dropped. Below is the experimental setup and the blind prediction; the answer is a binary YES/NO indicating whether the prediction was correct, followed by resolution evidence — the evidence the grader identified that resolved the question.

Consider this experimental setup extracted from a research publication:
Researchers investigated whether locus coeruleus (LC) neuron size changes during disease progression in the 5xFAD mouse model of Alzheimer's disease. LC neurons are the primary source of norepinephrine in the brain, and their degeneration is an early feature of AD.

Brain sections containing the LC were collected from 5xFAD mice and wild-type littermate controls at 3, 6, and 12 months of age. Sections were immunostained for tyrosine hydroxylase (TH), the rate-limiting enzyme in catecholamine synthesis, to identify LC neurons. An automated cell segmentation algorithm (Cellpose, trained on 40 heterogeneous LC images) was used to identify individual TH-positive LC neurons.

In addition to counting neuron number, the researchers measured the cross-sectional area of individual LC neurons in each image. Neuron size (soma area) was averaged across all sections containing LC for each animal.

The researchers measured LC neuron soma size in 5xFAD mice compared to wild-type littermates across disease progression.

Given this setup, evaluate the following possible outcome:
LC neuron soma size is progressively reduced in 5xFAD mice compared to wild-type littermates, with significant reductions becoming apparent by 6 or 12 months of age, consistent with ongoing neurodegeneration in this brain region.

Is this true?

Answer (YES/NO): NO